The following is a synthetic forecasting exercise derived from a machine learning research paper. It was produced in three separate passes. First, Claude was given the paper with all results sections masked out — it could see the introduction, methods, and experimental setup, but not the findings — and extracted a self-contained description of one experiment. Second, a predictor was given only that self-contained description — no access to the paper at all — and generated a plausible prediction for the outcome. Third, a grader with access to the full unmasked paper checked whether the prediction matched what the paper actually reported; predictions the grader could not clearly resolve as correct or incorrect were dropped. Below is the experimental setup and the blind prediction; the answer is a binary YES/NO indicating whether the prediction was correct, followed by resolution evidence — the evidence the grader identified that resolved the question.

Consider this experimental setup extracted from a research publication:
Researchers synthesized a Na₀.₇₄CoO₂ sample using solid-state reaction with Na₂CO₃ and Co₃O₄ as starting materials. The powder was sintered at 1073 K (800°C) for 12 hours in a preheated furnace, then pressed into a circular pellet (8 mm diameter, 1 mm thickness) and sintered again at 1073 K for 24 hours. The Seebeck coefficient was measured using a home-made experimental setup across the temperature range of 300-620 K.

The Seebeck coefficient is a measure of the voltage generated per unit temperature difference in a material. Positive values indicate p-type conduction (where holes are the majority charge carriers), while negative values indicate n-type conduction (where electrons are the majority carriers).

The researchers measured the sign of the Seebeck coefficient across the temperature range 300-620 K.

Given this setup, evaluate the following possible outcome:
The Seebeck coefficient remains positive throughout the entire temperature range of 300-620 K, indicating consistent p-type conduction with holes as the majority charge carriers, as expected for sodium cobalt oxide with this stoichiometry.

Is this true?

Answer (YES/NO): YES